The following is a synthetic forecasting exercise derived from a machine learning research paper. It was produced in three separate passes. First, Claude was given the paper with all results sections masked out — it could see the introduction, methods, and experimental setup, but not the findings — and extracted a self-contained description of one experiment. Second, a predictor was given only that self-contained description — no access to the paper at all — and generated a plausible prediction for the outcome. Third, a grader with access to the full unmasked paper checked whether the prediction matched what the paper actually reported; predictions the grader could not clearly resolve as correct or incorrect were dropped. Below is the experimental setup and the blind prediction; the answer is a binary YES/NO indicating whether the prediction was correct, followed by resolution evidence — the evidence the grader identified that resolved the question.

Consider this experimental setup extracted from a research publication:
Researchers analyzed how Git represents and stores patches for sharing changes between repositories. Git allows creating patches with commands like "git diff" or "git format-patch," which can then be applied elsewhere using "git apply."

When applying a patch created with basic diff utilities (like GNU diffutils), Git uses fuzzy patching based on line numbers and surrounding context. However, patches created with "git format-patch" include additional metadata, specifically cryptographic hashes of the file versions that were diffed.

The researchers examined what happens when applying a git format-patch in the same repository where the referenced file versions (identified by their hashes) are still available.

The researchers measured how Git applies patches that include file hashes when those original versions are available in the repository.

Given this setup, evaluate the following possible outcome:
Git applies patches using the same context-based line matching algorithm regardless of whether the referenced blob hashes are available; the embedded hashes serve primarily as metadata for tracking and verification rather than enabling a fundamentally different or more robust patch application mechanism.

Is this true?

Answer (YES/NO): NO